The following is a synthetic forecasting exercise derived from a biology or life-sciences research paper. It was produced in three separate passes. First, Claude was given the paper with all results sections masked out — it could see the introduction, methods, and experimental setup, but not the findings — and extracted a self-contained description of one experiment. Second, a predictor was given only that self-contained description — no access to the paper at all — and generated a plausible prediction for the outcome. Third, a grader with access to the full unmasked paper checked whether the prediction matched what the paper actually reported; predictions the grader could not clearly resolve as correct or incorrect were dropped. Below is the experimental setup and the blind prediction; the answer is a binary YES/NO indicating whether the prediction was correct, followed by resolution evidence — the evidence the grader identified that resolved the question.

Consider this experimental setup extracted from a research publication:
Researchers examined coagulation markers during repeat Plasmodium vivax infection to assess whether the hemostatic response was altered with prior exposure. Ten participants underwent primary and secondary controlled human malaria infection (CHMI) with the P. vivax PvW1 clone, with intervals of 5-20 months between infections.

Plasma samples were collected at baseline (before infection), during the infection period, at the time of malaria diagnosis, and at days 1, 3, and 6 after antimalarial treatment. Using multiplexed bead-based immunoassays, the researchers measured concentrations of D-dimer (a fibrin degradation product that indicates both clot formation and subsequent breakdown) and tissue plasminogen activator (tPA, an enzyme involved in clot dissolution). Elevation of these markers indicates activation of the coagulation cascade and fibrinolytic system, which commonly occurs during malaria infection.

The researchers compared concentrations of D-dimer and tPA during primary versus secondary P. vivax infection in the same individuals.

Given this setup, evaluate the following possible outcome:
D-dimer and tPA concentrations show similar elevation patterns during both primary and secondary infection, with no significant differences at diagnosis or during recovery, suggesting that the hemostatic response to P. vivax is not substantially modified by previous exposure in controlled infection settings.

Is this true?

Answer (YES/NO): NO